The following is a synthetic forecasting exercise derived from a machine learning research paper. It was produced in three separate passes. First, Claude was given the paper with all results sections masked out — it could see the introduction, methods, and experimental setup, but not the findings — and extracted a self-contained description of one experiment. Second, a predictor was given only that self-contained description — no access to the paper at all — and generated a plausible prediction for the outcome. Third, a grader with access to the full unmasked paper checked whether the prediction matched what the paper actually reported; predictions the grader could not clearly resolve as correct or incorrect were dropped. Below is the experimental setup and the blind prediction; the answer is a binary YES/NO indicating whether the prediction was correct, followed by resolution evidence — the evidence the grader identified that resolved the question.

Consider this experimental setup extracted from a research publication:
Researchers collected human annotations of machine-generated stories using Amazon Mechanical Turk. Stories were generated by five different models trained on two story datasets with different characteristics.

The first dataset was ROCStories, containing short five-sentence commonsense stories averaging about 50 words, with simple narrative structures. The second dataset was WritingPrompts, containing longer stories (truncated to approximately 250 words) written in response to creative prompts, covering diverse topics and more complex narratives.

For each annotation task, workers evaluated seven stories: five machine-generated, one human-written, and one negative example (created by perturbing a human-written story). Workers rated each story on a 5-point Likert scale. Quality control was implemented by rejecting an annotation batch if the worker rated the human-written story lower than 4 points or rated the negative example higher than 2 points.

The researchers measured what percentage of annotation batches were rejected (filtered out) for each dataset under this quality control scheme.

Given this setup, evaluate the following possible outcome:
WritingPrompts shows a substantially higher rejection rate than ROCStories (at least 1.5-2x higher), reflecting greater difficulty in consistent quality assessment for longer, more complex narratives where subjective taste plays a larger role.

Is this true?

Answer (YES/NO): YES